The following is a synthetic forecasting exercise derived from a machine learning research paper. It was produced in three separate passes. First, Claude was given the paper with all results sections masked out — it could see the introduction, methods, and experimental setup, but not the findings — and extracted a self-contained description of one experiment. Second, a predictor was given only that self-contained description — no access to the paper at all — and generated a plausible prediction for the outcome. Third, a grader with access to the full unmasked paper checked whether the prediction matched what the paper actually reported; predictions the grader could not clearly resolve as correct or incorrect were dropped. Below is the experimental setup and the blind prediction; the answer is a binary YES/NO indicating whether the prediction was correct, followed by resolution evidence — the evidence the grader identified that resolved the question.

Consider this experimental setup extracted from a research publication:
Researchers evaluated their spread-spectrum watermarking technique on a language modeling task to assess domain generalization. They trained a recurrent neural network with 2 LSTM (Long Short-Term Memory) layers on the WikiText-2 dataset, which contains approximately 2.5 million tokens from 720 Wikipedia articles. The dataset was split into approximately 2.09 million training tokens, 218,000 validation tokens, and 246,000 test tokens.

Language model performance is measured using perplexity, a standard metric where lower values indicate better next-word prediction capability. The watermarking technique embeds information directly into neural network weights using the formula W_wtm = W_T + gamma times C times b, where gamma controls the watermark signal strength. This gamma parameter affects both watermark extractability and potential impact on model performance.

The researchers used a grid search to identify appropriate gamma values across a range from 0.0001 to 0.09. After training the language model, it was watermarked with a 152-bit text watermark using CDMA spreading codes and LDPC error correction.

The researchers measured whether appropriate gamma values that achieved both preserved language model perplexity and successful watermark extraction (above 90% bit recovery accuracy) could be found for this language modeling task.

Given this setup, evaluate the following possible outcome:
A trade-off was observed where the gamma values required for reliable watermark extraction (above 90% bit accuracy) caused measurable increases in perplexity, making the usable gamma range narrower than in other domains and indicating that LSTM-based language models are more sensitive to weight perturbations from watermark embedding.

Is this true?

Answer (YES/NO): NO